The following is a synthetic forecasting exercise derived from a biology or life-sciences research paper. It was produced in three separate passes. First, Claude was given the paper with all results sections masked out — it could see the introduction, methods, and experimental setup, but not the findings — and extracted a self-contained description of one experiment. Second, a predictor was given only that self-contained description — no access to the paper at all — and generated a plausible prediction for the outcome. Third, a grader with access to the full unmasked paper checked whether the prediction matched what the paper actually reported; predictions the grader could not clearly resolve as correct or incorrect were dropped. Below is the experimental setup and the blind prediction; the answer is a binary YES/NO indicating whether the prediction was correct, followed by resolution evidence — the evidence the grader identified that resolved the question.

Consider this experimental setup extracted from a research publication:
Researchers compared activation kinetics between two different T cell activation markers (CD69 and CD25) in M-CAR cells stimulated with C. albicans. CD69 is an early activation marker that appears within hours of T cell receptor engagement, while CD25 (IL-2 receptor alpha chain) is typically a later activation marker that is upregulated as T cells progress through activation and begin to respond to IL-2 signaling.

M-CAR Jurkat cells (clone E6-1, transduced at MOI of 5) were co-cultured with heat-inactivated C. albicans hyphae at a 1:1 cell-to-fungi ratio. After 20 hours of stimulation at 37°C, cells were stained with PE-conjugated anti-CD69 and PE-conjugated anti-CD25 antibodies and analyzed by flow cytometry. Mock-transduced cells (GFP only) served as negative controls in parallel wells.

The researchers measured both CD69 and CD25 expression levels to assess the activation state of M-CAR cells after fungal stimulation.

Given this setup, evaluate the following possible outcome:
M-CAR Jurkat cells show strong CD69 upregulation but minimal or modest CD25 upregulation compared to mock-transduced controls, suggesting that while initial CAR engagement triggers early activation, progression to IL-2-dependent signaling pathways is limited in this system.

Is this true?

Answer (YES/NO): YES